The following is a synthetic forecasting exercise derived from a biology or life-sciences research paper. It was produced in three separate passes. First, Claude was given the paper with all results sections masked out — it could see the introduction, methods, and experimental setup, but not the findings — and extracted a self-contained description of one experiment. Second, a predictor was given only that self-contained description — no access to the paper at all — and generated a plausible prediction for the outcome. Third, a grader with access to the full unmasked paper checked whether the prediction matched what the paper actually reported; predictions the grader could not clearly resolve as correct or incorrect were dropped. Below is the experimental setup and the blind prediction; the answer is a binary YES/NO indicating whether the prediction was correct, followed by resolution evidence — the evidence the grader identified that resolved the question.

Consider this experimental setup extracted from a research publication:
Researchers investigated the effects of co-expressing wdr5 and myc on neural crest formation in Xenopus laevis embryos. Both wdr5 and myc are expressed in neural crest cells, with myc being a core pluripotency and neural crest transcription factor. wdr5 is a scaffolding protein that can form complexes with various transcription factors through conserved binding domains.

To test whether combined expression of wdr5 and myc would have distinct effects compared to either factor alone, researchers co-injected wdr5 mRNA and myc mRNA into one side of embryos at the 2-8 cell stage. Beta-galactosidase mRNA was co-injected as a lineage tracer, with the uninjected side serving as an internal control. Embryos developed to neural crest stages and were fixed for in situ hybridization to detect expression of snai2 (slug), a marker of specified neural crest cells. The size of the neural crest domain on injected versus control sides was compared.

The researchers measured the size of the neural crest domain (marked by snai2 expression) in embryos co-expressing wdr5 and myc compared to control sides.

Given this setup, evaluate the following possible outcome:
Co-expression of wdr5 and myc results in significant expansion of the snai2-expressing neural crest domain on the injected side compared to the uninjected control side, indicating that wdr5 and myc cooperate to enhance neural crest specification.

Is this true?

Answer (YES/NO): YES